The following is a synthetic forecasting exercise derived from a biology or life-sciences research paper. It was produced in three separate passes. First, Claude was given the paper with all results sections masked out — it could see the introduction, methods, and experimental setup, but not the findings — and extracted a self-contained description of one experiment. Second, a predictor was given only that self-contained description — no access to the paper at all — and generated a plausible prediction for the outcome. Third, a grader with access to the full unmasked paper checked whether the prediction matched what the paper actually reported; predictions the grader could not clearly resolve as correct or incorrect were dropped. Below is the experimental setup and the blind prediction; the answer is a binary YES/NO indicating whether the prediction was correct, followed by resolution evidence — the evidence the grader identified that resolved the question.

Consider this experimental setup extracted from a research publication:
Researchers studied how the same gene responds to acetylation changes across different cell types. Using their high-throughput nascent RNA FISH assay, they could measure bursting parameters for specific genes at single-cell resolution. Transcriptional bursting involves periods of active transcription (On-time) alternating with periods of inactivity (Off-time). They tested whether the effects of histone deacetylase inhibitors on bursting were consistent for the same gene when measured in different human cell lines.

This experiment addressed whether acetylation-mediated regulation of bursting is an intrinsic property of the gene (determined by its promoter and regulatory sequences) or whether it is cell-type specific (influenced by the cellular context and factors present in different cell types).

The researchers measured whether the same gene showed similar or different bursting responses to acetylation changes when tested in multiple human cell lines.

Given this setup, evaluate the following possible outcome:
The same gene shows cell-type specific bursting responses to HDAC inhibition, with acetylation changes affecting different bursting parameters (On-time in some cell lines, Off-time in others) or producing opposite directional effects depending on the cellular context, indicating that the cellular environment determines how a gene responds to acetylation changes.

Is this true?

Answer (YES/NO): YES